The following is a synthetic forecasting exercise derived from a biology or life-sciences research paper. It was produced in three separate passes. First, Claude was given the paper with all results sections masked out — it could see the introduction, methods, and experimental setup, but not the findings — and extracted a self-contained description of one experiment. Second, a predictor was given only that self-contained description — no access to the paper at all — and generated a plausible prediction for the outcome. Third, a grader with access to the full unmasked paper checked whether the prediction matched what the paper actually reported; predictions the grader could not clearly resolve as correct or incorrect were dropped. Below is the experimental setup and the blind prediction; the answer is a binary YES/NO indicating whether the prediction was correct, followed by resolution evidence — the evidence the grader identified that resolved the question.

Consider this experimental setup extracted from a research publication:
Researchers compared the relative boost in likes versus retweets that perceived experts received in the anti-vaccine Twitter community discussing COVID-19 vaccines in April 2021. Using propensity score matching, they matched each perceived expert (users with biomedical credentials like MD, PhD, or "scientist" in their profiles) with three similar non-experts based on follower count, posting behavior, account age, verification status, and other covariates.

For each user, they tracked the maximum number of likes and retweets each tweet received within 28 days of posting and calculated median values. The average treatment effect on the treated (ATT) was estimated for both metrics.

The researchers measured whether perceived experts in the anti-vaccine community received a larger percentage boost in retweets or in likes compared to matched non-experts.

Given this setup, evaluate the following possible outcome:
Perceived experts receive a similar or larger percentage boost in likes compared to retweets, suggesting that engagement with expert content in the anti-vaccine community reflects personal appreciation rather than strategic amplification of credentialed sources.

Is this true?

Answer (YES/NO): YES